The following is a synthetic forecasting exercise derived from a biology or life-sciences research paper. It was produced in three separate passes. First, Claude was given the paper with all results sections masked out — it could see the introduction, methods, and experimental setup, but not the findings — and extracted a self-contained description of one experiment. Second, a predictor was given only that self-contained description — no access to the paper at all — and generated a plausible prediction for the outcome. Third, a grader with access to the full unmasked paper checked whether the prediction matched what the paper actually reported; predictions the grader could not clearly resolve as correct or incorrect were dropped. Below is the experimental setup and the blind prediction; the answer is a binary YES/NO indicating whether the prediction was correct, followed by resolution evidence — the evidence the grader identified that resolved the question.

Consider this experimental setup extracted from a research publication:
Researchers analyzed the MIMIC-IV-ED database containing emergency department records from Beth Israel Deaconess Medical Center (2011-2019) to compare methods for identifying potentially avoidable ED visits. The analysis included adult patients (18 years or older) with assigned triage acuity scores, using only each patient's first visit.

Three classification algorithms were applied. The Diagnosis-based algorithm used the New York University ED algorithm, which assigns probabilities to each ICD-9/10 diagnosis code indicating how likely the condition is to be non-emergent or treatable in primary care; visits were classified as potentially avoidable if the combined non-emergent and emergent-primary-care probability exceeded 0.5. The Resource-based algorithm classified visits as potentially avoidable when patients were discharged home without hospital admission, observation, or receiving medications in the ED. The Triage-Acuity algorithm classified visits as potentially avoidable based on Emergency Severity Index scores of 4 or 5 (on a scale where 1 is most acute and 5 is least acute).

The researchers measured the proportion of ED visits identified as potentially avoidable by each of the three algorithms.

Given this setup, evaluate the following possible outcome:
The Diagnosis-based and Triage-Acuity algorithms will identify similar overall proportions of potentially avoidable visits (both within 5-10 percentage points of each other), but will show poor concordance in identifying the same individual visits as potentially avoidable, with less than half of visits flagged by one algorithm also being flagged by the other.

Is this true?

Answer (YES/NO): NO